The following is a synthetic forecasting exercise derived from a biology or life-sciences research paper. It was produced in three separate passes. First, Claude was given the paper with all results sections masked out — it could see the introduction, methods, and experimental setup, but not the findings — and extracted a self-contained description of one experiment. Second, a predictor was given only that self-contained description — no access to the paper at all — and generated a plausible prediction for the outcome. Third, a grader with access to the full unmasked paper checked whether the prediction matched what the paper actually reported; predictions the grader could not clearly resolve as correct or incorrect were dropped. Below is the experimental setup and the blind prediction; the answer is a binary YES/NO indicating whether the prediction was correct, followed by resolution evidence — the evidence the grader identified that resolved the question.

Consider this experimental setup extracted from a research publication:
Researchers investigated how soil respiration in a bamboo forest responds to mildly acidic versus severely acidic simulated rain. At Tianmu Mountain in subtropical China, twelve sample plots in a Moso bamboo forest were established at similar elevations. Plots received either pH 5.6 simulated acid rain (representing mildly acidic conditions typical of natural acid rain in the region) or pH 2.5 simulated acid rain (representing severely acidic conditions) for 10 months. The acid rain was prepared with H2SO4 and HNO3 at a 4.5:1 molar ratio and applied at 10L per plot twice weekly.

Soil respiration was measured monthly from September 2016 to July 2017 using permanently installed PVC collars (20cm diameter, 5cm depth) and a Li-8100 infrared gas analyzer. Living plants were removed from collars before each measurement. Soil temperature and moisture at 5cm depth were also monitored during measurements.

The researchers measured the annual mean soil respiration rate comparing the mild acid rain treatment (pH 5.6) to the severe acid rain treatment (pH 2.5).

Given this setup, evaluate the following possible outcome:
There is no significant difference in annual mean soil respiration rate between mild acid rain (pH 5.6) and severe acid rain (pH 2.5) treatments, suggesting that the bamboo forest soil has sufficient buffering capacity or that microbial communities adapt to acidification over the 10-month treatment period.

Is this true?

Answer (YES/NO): YES